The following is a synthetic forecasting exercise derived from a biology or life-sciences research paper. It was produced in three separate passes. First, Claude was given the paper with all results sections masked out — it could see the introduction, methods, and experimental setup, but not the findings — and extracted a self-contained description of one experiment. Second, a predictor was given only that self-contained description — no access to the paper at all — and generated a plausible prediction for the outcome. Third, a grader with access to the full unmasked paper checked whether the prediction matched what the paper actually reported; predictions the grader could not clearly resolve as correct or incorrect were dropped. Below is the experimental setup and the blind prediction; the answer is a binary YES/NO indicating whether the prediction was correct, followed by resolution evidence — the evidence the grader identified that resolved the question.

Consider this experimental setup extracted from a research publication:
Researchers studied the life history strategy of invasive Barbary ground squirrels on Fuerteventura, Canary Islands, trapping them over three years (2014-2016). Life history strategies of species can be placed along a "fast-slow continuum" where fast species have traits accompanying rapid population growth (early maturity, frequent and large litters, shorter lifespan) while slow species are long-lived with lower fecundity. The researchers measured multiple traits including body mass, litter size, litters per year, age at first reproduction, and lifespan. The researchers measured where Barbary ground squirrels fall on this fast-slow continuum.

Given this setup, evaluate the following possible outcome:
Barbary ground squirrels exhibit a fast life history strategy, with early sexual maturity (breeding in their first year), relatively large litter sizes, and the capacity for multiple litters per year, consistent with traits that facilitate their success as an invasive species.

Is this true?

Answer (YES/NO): YES